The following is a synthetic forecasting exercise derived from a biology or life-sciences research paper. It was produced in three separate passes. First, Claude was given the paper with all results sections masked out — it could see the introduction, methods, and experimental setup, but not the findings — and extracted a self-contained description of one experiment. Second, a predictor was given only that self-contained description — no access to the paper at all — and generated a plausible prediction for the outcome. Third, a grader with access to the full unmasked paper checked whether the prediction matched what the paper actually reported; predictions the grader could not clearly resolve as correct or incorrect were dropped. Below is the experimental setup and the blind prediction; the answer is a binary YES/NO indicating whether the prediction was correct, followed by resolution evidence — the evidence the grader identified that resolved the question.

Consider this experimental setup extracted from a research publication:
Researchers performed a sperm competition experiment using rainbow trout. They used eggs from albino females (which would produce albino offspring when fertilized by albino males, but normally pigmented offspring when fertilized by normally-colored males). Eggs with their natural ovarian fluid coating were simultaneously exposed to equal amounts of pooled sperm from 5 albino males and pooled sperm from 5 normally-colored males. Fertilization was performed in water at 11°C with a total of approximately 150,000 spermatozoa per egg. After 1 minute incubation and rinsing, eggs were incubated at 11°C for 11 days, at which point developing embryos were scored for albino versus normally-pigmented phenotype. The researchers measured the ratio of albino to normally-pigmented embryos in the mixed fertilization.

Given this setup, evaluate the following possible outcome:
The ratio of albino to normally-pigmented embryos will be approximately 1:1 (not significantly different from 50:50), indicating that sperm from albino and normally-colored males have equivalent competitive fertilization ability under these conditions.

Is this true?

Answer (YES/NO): NO